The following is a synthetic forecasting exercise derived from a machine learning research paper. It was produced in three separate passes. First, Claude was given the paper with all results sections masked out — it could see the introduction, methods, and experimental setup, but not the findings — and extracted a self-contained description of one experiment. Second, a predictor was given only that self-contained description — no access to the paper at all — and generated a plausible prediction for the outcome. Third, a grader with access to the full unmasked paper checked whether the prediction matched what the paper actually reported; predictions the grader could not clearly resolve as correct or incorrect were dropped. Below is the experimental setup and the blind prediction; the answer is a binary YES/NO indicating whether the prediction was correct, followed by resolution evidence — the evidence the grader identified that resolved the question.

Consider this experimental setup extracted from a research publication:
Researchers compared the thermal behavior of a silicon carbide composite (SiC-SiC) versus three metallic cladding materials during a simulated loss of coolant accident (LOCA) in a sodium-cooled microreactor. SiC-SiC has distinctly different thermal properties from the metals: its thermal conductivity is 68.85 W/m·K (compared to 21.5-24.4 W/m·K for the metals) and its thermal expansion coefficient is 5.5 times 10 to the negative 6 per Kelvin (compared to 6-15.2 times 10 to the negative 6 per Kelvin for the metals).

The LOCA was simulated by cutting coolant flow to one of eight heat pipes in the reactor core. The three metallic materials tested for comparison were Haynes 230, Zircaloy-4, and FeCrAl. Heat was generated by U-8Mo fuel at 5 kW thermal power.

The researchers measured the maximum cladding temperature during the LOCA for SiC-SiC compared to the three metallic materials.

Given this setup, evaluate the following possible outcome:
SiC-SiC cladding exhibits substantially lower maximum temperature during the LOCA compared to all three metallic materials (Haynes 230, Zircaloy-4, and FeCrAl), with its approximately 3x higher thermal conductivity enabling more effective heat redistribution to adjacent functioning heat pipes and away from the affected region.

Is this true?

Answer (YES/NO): NO